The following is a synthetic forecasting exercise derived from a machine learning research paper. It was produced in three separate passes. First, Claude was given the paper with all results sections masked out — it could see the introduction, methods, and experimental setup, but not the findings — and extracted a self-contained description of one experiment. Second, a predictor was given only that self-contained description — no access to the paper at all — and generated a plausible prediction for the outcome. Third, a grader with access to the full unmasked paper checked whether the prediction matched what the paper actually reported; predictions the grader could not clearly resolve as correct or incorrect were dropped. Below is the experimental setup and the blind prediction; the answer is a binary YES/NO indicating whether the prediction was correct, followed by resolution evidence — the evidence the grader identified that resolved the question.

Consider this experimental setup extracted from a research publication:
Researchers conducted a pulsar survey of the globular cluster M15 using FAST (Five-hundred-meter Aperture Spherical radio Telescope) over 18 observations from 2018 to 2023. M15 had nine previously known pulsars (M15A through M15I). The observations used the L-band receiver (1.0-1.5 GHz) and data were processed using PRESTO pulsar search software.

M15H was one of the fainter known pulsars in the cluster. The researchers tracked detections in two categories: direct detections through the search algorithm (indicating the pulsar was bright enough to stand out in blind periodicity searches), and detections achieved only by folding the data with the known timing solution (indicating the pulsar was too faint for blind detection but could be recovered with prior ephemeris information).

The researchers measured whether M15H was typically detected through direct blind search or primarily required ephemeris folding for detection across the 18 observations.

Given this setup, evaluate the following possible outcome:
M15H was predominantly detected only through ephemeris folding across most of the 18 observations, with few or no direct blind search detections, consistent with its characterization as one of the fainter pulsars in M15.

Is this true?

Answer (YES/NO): NO